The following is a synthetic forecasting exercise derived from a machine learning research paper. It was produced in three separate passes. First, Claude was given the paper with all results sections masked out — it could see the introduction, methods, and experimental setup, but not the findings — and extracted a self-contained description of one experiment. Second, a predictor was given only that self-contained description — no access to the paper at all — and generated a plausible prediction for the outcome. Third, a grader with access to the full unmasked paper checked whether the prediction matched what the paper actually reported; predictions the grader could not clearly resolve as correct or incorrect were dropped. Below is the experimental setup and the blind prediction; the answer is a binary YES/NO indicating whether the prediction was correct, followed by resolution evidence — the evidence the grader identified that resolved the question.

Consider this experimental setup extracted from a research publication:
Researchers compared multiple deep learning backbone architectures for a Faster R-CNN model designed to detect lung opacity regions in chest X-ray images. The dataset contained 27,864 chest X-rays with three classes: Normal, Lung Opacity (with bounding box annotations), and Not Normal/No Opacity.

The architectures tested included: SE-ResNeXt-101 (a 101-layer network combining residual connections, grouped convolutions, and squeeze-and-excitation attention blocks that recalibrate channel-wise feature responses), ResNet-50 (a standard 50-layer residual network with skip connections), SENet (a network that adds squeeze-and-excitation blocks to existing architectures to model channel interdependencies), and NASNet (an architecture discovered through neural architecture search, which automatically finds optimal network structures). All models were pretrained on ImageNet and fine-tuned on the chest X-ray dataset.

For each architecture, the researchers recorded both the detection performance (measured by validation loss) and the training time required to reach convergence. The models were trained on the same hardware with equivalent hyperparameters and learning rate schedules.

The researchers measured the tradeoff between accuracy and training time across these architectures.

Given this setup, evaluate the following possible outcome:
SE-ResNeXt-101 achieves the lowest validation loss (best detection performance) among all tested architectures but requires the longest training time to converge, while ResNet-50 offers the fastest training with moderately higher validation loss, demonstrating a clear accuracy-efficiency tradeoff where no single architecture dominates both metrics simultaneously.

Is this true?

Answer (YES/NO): NO